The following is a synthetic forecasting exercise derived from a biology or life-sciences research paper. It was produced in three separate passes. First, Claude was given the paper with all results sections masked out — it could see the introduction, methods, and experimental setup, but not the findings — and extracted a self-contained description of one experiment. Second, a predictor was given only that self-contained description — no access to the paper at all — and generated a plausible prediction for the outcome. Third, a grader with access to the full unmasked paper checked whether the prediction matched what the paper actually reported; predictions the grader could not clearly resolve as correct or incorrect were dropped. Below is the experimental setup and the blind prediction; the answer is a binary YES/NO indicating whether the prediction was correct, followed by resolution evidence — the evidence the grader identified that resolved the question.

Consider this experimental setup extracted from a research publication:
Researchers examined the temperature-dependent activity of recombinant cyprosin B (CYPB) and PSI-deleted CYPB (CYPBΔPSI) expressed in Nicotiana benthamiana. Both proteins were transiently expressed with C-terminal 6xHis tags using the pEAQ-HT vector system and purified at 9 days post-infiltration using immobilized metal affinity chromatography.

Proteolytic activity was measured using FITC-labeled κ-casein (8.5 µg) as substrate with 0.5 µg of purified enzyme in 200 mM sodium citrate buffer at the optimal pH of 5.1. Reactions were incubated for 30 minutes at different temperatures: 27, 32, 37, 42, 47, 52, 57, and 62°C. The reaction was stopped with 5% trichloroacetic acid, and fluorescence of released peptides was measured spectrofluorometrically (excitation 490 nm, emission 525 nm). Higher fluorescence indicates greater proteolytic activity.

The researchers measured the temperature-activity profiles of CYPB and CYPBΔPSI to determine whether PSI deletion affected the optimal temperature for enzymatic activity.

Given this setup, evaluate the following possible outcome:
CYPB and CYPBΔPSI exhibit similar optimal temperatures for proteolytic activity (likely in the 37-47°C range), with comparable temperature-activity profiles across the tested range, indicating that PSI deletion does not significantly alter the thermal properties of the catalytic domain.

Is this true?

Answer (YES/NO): YES